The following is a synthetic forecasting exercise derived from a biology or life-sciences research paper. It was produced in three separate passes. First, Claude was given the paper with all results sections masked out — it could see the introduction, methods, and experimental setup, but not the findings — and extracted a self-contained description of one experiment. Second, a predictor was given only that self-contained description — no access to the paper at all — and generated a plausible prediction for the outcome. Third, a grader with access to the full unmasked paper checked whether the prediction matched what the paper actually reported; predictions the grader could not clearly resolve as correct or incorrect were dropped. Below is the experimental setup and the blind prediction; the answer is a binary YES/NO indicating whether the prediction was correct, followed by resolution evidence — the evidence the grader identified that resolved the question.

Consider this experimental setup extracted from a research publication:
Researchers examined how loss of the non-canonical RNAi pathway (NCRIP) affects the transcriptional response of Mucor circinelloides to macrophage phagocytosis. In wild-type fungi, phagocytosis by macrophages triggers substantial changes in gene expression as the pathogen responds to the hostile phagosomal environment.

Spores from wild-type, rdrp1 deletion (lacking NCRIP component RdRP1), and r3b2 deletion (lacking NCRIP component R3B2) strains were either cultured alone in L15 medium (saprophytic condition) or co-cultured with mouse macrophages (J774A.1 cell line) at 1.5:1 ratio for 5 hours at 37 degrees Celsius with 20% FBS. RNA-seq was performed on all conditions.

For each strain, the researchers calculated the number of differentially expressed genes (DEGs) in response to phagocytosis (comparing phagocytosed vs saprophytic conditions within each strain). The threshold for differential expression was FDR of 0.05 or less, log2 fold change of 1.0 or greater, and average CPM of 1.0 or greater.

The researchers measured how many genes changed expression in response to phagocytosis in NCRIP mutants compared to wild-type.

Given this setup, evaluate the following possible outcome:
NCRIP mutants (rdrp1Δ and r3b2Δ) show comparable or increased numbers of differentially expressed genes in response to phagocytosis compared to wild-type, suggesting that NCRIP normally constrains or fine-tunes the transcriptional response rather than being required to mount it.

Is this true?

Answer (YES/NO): NO